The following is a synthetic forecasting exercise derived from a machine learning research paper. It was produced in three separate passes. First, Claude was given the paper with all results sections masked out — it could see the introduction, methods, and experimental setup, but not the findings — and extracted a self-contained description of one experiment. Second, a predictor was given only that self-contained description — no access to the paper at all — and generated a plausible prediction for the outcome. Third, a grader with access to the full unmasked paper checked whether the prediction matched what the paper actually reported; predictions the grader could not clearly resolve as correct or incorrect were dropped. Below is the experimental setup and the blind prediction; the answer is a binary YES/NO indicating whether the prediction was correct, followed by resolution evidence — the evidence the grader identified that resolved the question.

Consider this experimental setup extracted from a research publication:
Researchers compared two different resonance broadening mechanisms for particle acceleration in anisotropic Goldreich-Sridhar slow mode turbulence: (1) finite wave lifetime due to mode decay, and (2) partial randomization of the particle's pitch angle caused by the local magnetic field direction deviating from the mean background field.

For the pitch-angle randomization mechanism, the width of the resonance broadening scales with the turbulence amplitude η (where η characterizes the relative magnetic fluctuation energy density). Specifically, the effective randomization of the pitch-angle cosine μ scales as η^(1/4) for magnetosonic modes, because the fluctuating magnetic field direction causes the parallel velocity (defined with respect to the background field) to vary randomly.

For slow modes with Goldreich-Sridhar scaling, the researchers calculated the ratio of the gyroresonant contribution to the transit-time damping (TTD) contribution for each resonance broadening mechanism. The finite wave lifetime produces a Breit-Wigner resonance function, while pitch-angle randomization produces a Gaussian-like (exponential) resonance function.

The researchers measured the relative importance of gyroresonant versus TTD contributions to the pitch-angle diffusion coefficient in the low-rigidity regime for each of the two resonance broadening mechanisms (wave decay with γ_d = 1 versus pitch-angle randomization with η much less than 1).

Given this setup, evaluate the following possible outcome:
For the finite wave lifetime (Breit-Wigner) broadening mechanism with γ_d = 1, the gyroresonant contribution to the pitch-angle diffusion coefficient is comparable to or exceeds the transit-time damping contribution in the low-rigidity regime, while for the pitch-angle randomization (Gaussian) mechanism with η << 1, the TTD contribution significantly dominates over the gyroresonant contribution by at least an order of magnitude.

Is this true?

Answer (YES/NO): NO